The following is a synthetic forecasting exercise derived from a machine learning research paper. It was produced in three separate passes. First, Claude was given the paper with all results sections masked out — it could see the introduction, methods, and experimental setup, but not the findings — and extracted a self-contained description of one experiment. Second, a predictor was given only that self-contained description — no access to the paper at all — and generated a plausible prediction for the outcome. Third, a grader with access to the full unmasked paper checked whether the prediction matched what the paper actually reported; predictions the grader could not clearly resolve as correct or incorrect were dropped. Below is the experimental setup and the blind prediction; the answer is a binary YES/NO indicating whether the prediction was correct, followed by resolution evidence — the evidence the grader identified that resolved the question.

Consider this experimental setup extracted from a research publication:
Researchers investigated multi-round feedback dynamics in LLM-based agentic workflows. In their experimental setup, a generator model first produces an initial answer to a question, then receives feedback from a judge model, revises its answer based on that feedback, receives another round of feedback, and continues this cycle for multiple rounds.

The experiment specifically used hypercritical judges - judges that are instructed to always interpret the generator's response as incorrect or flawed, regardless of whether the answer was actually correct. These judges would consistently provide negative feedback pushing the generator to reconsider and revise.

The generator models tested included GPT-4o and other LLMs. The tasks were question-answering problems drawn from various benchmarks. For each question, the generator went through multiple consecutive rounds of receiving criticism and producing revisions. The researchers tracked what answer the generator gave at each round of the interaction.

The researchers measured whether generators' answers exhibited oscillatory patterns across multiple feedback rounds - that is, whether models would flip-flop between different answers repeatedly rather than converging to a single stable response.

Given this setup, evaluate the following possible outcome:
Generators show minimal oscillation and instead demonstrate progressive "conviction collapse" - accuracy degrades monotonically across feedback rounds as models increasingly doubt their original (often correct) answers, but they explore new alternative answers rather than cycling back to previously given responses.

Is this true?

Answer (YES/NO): NO